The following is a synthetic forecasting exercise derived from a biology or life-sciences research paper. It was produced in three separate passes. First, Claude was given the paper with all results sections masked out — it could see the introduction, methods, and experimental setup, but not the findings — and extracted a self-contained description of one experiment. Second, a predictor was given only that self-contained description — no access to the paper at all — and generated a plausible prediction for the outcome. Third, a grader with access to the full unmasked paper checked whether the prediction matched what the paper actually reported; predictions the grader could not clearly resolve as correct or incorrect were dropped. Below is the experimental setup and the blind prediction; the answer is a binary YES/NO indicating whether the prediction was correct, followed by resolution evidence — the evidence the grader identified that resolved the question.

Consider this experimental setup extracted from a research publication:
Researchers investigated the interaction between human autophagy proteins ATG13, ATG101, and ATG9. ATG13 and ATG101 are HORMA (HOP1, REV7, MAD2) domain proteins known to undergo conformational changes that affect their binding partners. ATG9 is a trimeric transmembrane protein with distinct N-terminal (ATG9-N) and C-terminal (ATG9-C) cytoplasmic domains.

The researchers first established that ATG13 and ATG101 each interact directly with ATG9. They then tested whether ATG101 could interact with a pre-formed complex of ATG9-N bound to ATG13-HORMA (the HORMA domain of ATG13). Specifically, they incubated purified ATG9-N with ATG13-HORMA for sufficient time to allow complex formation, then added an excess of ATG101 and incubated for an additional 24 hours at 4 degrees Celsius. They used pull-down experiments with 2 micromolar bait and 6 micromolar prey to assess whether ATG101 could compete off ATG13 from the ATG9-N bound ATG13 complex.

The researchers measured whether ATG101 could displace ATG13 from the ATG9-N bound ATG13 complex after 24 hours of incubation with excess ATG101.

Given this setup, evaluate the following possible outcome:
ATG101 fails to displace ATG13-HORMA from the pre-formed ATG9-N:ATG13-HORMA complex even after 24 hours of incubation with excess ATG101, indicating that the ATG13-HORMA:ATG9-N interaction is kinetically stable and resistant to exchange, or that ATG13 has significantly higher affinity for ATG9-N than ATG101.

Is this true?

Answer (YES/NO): YES